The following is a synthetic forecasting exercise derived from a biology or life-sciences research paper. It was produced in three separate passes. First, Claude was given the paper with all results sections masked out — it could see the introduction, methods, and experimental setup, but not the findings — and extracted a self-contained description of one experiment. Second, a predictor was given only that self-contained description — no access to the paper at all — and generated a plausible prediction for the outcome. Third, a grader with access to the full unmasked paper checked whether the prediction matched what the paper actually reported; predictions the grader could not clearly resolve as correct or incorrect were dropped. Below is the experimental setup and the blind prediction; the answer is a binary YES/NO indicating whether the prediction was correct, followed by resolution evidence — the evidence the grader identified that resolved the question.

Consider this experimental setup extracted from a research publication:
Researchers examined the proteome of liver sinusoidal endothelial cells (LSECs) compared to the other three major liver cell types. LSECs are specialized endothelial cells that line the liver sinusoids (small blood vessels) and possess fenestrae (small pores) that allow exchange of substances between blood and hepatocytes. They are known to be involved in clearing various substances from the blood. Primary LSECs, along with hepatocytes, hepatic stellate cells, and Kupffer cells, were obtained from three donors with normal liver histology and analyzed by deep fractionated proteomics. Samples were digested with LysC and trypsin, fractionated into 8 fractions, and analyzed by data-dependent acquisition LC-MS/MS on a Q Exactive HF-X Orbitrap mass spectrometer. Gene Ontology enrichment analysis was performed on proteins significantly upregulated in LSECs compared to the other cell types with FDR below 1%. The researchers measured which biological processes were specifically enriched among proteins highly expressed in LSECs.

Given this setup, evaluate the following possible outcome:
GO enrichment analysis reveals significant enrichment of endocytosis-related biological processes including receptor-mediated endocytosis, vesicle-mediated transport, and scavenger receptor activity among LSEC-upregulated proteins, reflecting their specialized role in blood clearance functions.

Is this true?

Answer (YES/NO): NO